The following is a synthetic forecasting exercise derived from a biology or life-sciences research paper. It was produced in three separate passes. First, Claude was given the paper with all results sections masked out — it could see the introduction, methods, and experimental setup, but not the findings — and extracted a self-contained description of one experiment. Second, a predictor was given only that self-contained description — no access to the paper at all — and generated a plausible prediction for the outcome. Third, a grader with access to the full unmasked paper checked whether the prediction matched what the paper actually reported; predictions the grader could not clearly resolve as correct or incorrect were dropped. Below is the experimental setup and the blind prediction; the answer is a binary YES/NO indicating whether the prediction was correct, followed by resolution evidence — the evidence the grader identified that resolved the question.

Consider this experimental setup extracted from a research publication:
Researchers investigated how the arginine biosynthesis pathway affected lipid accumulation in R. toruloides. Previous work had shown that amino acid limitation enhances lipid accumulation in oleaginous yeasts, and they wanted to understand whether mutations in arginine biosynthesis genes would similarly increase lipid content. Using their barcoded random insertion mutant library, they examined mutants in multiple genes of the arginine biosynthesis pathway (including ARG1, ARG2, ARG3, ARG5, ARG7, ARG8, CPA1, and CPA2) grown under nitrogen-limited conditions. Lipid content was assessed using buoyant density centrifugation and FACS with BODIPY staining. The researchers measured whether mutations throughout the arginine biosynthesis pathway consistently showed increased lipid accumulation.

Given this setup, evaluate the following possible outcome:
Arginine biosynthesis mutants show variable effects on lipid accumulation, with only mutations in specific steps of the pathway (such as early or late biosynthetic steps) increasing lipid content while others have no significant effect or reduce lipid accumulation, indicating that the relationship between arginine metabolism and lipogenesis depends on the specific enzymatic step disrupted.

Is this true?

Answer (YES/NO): YES